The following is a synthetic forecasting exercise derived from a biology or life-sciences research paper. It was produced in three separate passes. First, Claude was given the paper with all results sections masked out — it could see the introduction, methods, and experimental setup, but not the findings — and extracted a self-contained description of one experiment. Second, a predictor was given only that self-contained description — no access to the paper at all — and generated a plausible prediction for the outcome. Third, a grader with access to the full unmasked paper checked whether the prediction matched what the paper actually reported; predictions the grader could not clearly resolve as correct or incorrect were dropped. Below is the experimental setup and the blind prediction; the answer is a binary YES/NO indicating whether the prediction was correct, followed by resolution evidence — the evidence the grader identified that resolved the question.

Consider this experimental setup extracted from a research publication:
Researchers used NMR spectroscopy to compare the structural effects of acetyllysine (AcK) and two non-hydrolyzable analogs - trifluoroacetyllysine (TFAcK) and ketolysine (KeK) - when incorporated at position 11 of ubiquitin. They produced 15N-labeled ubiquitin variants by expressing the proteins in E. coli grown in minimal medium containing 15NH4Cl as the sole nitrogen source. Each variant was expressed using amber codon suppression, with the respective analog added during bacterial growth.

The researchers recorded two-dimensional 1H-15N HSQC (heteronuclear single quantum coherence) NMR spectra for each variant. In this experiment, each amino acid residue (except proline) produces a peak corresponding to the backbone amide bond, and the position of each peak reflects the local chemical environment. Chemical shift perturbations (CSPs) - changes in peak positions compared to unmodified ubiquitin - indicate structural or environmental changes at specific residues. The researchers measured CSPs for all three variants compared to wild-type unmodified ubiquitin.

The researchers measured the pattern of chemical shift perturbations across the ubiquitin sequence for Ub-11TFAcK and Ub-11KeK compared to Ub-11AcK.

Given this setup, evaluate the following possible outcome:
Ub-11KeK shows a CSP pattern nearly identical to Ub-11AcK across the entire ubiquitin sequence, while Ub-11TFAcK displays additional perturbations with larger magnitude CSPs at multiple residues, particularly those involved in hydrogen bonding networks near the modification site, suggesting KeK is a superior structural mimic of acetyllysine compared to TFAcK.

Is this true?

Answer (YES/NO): NO